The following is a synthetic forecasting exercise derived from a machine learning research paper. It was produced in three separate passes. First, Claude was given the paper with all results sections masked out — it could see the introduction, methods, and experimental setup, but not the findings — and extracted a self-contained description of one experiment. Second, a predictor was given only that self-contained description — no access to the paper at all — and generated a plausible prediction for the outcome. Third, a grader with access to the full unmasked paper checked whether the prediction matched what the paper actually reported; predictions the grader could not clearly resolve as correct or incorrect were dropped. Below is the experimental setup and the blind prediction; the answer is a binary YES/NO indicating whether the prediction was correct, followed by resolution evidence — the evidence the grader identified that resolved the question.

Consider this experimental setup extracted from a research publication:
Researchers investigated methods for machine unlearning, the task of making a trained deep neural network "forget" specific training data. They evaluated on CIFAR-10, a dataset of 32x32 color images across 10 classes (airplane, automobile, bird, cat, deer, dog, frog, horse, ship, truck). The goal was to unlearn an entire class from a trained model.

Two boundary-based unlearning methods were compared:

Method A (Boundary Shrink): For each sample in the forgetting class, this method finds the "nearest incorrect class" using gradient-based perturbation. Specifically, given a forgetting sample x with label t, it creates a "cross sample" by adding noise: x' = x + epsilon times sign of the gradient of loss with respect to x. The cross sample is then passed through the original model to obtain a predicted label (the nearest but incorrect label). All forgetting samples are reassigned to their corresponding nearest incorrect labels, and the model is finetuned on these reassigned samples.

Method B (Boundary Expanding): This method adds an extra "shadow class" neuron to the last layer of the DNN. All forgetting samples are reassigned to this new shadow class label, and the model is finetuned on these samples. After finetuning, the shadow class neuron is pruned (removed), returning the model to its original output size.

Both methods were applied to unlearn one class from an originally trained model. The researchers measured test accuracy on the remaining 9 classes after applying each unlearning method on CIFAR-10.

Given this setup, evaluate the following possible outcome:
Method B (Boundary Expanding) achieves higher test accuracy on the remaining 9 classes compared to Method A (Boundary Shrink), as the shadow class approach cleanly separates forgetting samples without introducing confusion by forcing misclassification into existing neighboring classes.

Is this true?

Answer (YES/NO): NO